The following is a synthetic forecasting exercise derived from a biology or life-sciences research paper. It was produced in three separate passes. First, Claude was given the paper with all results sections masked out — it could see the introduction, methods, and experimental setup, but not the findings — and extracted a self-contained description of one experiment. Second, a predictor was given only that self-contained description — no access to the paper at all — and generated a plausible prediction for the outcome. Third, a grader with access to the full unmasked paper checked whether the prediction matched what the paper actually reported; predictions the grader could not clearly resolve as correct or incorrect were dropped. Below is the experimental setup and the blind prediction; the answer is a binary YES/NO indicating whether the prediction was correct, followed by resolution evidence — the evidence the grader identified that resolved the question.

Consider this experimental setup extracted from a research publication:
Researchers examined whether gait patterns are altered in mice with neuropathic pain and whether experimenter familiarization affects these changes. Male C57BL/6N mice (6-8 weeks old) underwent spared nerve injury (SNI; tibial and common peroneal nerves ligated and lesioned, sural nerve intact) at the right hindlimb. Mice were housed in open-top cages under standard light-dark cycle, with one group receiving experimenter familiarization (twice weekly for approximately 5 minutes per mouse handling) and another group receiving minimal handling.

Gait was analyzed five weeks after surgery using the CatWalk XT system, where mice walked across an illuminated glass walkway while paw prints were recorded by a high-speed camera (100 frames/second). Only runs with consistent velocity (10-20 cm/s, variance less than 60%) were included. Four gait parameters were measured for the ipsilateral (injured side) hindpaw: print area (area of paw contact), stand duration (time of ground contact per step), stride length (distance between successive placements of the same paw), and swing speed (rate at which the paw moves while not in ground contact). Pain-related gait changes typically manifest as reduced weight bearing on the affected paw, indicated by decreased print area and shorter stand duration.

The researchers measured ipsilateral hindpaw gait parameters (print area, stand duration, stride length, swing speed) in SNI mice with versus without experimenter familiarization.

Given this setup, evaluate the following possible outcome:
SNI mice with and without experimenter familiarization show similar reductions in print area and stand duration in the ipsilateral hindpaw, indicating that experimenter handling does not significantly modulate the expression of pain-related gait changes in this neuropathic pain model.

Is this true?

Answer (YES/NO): YES